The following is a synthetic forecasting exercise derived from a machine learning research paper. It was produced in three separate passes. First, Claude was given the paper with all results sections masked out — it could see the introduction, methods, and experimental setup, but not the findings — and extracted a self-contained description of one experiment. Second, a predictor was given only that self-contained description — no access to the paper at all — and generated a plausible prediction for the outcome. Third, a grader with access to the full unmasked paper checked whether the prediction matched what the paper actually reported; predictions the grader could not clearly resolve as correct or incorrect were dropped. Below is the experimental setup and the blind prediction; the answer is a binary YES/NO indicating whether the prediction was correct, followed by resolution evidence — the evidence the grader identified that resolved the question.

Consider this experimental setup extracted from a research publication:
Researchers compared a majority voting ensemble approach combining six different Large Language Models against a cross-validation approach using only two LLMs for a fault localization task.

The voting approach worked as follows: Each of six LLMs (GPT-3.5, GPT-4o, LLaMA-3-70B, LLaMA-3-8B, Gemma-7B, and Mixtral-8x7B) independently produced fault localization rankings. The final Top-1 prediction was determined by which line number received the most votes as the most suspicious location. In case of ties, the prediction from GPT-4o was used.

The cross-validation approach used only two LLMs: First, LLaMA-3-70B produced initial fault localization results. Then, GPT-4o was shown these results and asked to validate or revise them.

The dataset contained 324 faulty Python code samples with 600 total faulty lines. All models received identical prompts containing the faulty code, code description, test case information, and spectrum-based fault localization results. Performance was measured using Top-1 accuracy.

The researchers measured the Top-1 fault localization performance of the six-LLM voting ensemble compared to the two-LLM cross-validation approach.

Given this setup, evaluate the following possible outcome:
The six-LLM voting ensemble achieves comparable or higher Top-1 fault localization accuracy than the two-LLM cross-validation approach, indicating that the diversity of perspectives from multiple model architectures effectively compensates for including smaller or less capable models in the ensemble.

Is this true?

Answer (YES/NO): NO